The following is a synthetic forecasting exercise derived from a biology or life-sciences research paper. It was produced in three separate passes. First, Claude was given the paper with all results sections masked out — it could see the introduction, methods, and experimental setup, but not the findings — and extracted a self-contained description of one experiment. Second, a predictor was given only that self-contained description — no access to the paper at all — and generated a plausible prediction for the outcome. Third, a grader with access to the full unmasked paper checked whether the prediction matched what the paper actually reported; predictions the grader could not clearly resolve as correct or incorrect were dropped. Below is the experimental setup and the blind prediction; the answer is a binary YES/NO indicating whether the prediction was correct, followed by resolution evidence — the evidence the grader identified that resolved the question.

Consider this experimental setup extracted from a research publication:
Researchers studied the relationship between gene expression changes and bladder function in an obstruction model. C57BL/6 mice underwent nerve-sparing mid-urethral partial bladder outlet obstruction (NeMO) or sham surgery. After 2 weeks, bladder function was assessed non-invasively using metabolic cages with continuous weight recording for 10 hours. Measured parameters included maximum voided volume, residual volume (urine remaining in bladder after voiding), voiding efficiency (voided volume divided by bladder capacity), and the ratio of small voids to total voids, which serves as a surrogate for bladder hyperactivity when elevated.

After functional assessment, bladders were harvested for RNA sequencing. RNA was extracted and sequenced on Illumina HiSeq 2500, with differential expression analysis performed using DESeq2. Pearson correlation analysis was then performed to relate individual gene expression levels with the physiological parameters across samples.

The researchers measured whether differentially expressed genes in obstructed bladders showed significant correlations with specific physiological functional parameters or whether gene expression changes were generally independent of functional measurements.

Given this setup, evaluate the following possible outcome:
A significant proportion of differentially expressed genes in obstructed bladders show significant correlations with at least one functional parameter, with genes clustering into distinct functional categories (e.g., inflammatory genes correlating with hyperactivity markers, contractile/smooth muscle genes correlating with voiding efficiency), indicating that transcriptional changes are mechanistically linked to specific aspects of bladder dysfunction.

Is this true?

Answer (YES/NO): YES